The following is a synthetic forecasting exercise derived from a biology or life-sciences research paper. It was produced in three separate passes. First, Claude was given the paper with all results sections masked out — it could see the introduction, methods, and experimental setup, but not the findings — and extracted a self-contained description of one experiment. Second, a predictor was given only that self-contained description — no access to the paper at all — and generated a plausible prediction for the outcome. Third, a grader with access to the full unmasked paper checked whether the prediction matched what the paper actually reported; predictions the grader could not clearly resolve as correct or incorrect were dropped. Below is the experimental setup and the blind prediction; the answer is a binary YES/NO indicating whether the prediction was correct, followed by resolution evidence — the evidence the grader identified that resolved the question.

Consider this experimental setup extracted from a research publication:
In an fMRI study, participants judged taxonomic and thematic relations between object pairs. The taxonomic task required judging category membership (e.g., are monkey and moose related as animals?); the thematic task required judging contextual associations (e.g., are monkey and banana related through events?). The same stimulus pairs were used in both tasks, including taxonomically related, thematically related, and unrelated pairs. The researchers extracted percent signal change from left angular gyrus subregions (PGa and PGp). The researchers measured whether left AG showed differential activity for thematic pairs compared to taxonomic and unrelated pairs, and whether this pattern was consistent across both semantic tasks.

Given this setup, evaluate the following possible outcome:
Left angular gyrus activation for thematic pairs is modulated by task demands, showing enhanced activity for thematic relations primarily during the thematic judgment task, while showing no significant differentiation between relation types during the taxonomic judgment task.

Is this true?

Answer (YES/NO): NO